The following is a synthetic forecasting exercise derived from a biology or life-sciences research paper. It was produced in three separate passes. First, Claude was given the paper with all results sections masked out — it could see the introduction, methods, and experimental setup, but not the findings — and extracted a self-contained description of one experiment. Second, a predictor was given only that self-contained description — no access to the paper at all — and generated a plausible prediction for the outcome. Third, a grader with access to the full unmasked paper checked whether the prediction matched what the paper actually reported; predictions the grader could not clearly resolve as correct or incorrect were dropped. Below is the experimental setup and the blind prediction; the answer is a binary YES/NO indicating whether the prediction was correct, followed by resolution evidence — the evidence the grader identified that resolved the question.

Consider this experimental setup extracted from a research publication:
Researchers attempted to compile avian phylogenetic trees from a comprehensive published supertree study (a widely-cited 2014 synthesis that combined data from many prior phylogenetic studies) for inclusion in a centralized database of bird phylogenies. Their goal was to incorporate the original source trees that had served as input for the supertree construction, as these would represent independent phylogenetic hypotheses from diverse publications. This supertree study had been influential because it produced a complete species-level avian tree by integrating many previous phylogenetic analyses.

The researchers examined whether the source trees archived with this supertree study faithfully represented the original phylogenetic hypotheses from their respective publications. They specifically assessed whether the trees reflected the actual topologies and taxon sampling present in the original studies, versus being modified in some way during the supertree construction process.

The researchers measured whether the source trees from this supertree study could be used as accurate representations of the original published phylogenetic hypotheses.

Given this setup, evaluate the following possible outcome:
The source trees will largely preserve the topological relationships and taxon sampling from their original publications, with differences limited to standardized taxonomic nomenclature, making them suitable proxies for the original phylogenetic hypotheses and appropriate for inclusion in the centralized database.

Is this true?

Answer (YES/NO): NO